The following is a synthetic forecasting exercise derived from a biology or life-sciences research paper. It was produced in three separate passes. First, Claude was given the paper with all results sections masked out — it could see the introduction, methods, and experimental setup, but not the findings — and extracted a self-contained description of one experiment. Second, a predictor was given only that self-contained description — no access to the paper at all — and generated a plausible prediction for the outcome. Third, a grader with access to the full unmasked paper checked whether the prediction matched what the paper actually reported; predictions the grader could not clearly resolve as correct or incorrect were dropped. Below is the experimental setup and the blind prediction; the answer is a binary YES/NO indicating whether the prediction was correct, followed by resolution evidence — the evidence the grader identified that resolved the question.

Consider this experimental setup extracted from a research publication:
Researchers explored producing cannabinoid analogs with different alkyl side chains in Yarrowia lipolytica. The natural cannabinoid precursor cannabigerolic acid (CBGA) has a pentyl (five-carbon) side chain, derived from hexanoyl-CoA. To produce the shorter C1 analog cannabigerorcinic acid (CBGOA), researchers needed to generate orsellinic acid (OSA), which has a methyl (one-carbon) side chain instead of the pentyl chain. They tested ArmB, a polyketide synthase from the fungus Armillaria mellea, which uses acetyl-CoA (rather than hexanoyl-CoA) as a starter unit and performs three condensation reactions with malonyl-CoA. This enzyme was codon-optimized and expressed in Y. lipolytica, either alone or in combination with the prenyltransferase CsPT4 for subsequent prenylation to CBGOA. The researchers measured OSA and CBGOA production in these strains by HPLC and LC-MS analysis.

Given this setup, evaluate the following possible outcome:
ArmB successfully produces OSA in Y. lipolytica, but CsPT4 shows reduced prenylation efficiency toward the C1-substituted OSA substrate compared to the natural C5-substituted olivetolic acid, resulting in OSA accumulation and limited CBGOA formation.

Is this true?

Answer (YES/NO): YES